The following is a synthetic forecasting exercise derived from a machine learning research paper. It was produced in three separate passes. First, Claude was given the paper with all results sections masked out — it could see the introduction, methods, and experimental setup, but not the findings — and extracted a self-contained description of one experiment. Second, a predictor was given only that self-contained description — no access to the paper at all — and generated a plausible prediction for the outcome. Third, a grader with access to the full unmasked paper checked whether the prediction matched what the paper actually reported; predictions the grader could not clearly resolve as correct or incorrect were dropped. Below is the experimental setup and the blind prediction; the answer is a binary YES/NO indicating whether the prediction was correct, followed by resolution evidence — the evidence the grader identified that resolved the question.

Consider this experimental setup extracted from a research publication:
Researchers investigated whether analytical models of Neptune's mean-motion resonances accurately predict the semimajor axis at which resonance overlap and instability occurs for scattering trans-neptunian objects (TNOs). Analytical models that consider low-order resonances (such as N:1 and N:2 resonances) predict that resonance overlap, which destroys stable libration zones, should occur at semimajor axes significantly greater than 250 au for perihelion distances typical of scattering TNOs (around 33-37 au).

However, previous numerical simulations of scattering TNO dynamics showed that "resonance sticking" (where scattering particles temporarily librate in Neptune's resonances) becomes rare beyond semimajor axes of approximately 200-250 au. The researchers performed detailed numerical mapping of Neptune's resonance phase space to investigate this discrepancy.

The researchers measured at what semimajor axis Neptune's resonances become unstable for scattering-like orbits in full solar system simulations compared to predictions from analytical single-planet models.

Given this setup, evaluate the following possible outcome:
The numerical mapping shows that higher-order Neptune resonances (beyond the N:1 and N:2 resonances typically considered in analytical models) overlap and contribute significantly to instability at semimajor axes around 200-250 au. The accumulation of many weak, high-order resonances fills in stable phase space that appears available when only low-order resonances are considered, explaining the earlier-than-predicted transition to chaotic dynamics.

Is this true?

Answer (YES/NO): NO